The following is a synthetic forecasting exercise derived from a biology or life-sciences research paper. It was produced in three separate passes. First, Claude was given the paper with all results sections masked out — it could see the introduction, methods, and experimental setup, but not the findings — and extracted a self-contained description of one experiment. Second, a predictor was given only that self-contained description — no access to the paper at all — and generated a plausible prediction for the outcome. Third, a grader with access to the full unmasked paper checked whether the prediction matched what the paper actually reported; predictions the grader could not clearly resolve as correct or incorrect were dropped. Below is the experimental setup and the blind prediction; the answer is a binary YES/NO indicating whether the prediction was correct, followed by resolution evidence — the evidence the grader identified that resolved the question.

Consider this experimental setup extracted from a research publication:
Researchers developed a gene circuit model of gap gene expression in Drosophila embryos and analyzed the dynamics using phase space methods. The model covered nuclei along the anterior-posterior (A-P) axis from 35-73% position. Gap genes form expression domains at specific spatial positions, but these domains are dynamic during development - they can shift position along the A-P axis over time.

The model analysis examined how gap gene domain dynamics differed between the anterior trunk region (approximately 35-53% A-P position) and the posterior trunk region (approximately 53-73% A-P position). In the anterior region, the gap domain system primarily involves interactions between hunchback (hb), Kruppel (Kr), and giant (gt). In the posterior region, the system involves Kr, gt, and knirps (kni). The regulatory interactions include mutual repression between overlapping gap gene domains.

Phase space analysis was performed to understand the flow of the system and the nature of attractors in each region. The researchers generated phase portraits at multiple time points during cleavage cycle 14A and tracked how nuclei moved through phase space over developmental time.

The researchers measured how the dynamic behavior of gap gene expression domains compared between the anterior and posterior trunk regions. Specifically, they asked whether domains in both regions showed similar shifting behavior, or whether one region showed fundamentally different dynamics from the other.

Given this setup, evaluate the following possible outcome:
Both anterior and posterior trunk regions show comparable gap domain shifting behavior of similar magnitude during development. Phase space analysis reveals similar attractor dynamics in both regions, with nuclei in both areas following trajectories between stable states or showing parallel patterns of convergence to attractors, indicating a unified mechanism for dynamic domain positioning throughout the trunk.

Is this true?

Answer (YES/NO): NO